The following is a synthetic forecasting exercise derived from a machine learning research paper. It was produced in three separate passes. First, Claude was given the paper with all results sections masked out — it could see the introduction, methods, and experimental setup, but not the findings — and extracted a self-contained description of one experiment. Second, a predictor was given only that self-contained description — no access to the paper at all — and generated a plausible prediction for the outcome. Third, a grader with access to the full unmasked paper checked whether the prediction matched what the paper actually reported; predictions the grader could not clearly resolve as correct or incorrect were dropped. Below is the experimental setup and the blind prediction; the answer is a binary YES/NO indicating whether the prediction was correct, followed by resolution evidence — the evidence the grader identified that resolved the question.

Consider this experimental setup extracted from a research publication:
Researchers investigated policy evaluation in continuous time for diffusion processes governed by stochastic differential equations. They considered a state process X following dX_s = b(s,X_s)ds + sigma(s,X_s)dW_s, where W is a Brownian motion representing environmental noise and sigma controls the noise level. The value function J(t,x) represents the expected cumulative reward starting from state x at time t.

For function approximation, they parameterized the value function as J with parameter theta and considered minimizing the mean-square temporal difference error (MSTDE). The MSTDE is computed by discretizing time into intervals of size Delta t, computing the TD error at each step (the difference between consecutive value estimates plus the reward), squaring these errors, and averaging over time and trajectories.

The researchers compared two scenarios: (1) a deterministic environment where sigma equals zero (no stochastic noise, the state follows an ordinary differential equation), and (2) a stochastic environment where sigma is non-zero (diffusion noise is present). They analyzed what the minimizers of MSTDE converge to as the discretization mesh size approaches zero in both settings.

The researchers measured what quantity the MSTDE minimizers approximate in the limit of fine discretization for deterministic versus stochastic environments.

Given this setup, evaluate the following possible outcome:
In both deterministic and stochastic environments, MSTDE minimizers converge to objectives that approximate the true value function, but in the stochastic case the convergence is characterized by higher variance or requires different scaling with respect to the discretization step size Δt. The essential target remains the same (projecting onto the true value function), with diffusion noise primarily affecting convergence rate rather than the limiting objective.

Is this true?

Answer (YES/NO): NO